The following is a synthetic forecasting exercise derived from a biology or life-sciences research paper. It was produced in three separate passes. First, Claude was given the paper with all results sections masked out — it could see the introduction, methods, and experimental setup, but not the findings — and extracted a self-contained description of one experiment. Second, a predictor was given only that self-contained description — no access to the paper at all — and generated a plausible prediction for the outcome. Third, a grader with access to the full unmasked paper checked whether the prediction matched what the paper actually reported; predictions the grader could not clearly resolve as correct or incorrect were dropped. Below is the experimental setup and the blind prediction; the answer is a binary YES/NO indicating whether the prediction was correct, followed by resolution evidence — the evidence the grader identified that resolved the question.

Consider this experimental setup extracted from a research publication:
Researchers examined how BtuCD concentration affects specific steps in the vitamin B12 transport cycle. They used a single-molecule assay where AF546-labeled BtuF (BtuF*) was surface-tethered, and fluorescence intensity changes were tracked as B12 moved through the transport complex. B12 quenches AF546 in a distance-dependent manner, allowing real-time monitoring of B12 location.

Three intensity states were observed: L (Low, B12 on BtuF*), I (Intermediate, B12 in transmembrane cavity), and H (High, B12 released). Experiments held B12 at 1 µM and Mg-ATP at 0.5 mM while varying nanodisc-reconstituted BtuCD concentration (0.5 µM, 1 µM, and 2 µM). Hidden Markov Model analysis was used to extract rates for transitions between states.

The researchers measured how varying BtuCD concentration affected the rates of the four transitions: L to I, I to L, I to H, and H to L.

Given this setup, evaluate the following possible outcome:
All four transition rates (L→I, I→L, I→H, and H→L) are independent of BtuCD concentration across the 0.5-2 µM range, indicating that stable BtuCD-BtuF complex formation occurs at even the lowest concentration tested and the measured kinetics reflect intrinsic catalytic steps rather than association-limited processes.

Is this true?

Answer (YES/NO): NO